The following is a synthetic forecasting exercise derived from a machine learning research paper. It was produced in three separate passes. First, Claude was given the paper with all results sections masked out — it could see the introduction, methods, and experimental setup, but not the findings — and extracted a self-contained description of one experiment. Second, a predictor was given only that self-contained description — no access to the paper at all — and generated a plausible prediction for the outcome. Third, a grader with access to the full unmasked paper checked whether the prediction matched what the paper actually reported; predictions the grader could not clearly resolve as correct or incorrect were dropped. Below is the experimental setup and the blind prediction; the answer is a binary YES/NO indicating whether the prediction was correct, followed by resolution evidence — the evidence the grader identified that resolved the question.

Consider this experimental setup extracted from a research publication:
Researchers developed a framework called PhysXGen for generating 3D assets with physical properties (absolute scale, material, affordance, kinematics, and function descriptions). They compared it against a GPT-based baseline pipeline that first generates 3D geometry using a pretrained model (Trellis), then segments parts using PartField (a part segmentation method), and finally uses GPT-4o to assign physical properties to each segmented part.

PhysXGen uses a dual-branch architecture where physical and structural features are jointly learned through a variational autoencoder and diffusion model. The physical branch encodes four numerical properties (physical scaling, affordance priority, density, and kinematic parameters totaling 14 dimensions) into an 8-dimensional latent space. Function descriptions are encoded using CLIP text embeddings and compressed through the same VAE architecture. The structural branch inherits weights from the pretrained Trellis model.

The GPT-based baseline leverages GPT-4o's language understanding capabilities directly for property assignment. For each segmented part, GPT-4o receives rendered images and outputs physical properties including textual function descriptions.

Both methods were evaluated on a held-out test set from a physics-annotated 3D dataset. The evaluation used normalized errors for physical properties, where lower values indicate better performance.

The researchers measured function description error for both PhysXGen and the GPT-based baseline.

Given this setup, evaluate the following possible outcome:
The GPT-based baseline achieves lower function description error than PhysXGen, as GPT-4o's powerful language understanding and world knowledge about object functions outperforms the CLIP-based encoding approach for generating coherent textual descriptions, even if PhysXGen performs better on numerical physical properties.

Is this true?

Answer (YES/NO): YES